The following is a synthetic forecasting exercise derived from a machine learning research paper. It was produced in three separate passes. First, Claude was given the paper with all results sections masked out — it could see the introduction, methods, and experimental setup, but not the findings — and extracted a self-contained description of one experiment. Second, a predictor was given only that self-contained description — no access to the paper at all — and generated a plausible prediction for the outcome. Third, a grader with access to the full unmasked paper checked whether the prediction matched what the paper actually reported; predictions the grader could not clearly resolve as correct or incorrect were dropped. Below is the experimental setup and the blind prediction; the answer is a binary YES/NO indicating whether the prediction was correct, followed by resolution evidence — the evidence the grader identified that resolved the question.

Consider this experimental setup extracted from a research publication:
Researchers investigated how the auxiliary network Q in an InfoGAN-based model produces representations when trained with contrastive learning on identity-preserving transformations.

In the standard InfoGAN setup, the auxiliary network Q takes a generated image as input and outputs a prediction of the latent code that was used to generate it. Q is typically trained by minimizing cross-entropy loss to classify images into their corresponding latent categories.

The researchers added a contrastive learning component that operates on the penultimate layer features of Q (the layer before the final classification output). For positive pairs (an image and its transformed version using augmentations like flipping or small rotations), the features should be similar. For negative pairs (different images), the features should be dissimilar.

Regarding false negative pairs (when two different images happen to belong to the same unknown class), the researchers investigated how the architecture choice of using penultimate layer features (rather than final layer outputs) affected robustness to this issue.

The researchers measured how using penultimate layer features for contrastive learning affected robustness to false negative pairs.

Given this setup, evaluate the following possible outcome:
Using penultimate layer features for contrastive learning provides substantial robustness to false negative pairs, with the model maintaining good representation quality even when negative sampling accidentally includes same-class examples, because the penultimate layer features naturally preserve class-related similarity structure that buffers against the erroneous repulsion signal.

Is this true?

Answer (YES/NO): NO